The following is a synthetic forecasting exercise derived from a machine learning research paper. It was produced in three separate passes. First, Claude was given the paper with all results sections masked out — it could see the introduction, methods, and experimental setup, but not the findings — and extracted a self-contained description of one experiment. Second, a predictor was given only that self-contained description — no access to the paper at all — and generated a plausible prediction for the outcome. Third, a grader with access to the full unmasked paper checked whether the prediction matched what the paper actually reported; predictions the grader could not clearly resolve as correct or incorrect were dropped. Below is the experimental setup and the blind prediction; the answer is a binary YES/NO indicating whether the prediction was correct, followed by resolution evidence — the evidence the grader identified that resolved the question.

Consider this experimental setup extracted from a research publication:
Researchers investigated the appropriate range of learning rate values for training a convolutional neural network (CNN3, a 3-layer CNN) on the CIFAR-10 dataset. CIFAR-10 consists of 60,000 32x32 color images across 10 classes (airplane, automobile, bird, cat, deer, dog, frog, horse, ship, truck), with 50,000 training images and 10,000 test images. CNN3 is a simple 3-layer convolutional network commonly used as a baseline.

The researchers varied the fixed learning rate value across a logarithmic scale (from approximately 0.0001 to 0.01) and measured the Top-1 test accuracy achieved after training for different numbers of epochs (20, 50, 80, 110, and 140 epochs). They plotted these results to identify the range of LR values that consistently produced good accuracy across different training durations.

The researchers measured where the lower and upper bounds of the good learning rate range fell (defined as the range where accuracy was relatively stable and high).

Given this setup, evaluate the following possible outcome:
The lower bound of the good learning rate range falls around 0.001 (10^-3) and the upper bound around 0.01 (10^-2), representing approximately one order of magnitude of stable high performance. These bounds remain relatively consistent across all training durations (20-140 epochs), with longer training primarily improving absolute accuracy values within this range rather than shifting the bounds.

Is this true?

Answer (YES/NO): NO